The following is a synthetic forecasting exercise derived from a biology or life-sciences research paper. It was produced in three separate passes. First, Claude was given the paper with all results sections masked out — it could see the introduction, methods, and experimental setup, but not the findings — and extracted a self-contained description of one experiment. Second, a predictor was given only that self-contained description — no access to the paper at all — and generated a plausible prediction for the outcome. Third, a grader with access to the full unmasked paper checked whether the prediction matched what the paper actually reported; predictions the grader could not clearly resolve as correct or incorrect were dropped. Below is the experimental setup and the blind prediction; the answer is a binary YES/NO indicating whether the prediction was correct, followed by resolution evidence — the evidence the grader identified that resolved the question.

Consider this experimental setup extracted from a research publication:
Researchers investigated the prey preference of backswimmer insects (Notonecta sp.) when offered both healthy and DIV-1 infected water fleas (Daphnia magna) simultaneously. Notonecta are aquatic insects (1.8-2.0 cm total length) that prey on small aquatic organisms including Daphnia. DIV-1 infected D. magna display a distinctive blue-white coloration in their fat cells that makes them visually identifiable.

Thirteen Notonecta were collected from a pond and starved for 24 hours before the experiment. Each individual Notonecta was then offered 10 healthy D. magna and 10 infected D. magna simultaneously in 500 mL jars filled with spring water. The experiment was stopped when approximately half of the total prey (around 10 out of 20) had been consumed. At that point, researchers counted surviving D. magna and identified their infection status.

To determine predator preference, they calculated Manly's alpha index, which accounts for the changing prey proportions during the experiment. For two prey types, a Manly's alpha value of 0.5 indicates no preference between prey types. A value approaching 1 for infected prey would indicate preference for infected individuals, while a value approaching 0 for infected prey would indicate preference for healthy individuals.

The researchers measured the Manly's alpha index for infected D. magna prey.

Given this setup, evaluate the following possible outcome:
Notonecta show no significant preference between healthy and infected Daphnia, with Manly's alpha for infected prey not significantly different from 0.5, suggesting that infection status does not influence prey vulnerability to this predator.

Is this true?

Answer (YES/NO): NO